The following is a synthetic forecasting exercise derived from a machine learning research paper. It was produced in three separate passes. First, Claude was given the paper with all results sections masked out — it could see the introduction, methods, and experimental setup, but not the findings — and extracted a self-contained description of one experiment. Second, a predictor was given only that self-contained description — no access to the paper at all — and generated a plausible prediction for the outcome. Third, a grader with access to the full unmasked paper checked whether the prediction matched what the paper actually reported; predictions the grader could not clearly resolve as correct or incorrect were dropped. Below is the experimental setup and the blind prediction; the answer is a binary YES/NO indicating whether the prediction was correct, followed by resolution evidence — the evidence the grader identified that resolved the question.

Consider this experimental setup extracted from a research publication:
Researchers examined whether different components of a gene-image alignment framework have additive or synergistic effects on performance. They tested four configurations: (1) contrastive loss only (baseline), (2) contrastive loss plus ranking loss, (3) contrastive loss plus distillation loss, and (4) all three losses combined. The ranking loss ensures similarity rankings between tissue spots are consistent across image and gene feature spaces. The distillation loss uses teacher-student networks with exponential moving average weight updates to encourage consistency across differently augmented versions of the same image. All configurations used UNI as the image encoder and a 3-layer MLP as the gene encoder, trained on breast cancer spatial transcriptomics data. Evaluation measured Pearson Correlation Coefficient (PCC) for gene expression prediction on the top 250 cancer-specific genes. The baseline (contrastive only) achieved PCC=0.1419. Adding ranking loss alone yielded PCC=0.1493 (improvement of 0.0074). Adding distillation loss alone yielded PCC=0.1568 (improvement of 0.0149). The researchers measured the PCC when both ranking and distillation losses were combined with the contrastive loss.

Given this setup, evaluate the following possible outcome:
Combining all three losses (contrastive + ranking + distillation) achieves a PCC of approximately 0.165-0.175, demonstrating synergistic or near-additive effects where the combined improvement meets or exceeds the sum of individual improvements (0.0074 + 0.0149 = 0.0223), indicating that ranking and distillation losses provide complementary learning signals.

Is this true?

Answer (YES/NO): NO